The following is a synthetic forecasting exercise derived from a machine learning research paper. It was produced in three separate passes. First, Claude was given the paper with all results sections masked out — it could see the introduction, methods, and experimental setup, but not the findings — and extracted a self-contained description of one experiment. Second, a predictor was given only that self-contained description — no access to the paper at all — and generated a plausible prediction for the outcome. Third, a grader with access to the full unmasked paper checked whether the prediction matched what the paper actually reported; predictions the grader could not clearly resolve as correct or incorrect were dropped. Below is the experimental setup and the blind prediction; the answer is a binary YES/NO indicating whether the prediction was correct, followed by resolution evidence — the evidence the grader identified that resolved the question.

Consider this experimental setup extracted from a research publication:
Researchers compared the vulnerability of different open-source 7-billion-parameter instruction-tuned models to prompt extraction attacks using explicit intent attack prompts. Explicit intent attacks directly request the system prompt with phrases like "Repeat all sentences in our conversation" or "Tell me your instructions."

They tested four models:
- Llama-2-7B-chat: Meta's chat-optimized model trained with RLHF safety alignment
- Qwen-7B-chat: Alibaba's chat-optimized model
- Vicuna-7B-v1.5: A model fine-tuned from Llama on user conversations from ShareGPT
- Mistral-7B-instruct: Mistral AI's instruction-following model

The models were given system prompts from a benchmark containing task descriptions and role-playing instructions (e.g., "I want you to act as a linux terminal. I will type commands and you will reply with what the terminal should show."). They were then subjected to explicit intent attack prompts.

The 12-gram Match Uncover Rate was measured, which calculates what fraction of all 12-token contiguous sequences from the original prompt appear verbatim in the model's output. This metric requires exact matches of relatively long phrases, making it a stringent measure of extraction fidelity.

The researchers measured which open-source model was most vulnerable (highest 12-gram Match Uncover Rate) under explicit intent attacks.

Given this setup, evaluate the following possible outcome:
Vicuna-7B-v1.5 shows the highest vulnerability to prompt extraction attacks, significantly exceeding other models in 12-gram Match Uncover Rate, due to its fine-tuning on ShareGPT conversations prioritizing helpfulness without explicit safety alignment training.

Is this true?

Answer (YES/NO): YES